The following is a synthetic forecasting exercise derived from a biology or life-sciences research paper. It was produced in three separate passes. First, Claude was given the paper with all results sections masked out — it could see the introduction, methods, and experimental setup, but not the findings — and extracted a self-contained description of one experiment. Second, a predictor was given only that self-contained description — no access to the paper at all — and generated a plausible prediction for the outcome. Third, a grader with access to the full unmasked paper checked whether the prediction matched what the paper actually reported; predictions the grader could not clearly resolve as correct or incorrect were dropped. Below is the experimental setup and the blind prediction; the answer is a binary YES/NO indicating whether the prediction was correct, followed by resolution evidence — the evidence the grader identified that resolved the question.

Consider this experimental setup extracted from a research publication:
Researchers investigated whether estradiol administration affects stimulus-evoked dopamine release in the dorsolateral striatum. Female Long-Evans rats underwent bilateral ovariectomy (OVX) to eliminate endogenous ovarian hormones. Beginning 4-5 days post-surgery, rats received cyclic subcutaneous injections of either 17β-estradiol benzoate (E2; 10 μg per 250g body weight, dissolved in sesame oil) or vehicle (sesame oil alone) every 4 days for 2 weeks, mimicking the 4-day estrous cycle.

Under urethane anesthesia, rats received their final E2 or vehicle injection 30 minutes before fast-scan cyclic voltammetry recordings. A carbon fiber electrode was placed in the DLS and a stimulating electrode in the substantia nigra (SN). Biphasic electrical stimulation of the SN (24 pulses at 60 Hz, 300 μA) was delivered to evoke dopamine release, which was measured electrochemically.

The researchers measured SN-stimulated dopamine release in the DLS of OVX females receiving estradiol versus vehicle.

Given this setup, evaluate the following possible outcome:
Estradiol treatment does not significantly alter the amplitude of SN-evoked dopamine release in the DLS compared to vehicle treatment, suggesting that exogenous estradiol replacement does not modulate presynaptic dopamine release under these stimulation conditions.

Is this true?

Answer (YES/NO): NO